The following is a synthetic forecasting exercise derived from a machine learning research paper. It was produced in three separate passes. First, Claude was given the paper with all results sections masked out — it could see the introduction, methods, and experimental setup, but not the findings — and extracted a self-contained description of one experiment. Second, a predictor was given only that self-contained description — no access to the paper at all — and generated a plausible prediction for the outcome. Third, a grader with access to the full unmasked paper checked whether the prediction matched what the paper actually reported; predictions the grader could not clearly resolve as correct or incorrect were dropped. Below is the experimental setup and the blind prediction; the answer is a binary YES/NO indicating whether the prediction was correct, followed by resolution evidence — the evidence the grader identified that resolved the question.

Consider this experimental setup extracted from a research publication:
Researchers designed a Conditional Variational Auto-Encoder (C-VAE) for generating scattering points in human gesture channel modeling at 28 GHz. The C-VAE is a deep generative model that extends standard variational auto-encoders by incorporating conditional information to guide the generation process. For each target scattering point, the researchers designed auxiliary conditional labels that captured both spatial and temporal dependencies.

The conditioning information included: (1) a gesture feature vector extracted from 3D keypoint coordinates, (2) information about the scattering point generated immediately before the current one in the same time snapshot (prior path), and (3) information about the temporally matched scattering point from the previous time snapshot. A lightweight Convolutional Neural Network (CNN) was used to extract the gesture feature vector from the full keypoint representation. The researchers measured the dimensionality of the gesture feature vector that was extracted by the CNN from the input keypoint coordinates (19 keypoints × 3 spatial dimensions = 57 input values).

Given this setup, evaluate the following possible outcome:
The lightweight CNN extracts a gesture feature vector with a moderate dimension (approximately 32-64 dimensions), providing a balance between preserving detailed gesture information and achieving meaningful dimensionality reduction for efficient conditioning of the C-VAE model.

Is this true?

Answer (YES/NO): NO